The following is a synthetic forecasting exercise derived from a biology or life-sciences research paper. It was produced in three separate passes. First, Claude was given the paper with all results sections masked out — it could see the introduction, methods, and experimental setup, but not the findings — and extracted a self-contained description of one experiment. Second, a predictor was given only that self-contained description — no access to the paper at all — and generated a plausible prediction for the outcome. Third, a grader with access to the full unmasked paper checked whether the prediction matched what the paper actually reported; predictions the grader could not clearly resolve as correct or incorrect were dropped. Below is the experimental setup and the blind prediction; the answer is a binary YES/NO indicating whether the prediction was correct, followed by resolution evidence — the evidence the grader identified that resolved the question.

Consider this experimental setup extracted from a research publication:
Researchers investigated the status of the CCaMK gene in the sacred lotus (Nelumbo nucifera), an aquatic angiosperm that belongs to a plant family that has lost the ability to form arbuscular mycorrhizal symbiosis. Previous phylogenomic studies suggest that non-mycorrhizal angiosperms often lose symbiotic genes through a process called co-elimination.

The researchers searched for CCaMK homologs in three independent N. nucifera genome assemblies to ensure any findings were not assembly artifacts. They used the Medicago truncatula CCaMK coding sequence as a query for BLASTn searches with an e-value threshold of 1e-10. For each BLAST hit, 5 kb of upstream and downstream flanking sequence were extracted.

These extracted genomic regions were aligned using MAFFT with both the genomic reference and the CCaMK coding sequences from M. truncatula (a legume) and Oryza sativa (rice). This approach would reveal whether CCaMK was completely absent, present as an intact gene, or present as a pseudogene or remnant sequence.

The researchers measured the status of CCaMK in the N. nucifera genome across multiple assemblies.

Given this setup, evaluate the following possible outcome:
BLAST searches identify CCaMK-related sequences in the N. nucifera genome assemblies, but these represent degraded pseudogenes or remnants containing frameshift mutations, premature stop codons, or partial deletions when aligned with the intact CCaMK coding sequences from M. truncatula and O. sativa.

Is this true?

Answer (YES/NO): YES